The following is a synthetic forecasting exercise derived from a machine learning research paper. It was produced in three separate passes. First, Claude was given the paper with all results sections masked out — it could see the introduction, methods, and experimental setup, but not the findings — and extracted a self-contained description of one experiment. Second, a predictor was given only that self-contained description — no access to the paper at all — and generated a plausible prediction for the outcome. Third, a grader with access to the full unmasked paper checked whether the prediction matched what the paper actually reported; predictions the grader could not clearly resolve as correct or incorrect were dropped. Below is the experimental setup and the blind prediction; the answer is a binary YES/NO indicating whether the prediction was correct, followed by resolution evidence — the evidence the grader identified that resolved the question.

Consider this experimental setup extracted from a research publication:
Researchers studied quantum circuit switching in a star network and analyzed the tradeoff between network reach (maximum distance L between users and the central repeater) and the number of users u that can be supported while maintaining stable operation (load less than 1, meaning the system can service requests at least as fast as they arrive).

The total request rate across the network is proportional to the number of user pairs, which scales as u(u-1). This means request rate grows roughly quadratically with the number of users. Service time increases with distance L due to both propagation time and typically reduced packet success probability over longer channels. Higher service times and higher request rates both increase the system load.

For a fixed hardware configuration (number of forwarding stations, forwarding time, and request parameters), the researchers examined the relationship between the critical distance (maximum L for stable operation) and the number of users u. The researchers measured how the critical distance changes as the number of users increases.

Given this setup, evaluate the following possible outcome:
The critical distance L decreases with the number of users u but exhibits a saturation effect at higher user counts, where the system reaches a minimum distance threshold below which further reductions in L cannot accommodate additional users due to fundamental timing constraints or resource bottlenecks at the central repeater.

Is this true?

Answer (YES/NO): NO